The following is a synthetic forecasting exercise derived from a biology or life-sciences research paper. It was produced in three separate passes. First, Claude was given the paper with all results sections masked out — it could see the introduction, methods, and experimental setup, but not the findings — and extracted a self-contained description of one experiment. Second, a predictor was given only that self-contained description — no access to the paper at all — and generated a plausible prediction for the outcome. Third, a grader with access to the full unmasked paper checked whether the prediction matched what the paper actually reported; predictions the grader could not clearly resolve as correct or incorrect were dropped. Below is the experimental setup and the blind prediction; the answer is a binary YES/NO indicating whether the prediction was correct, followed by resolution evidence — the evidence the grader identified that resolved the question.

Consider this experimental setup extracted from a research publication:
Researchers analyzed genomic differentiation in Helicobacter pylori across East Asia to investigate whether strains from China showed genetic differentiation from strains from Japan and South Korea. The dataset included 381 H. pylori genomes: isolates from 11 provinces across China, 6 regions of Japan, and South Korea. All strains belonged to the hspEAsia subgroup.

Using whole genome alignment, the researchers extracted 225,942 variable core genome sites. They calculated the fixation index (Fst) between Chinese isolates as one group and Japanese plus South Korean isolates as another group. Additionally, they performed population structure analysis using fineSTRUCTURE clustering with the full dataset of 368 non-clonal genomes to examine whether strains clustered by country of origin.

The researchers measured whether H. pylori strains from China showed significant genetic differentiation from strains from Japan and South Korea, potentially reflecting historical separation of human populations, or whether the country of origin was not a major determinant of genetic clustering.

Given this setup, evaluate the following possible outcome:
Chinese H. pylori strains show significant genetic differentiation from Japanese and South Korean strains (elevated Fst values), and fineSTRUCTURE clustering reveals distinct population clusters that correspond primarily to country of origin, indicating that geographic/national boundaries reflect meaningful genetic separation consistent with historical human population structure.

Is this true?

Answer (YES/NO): NO